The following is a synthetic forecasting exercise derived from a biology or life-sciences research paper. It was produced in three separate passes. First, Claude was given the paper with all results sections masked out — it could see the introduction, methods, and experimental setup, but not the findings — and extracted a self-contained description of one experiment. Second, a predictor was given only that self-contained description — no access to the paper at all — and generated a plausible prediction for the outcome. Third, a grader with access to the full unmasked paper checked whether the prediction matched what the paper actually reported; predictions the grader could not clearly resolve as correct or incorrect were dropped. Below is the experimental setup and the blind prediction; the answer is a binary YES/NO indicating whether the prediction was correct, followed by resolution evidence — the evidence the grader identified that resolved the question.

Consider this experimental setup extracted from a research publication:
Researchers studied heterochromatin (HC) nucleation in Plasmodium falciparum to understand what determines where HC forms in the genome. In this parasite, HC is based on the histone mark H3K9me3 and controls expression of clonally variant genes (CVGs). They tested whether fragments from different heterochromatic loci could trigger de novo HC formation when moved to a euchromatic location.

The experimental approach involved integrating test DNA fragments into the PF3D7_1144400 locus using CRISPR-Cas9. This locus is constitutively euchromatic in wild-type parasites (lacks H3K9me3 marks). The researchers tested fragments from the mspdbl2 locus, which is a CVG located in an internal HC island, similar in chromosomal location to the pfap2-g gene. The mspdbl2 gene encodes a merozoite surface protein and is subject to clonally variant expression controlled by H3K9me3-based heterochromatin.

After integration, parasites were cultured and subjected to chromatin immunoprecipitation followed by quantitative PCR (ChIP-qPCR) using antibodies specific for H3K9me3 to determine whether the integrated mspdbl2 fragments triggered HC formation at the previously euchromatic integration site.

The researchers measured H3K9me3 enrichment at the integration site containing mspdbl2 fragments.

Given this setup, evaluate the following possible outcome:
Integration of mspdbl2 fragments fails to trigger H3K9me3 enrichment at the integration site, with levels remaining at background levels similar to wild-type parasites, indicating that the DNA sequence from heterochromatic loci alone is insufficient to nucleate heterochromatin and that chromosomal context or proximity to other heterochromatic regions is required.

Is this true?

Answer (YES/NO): NO